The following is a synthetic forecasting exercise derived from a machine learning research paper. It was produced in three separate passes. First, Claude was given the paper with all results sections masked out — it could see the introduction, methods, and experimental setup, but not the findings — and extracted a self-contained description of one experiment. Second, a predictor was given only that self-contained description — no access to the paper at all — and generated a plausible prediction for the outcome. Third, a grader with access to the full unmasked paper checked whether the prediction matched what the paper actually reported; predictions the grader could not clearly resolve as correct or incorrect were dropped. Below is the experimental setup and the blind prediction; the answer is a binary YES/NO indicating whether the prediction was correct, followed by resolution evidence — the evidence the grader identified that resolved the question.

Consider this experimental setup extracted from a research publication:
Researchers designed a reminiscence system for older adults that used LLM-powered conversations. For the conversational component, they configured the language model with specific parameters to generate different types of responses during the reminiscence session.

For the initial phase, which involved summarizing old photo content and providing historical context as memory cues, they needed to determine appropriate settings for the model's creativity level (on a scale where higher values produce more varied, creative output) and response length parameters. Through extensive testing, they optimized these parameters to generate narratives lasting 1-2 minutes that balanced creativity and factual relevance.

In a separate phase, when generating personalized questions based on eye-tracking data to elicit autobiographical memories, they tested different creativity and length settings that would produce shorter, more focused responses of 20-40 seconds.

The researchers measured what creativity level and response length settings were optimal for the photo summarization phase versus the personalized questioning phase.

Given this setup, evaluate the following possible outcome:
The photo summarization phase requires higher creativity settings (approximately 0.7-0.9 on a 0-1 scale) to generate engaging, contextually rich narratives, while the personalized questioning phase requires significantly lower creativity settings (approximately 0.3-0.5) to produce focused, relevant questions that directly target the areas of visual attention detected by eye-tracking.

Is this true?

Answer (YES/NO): NO